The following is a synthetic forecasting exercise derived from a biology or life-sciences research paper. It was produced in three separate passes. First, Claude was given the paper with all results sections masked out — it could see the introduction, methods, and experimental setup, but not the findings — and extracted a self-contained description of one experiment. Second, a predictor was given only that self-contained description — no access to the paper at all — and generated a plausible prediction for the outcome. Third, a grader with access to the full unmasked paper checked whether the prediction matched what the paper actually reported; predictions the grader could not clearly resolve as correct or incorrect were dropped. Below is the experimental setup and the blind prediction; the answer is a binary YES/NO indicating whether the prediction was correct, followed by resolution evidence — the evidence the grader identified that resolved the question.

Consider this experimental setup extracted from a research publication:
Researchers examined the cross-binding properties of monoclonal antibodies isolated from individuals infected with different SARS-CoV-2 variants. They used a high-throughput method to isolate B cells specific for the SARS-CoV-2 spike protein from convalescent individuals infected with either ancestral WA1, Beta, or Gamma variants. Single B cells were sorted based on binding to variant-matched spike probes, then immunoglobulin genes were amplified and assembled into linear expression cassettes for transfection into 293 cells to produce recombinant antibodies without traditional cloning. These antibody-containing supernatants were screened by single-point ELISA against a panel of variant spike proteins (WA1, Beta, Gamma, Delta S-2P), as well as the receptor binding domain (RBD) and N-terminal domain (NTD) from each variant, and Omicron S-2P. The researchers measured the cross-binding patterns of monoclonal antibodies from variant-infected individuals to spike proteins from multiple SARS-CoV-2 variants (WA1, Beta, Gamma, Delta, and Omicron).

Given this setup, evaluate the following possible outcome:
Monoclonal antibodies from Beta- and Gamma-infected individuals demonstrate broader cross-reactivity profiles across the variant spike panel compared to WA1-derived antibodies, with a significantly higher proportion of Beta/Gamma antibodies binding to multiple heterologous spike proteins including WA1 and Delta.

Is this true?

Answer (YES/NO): NO